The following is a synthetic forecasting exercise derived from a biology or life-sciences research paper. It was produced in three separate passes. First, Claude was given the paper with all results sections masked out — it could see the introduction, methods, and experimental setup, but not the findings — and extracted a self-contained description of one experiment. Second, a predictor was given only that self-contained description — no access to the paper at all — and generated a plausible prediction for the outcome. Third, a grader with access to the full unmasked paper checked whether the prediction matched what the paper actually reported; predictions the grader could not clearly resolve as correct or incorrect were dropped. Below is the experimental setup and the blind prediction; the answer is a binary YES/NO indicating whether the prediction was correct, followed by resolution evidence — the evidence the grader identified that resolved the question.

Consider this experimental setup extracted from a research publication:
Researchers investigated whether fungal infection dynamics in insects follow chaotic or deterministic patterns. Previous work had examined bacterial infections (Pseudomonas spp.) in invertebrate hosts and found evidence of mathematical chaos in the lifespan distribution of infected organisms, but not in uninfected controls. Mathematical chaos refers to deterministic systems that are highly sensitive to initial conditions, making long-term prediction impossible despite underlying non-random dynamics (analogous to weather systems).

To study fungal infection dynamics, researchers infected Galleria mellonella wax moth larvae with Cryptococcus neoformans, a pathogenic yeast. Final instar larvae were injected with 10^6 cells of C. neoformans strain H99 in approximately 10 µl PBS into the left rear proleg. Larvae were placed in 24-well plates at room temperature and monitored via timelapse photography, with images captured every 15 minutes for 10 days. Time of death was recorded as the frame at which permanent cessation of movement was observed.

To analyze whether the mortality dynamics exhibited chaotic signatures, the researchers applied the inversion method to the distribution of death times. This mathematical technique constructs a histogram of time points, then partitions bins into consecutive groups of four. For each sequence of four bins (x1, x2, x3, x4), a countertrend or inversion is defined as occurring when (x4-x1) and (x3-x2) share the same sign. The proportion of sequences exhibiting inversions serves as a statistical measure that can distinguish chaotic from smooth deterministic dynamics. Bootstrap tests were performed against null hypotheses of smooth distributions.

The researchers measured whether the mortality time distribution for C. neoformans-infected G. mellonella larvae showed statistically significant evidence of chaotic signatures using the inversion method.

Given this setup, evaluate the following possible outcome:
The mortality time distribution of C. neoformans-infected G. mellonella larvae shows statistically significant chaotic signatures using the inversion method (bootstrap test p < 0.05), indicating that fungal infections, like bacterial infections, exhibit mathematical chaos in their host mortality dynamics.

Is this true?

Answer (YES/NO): NO